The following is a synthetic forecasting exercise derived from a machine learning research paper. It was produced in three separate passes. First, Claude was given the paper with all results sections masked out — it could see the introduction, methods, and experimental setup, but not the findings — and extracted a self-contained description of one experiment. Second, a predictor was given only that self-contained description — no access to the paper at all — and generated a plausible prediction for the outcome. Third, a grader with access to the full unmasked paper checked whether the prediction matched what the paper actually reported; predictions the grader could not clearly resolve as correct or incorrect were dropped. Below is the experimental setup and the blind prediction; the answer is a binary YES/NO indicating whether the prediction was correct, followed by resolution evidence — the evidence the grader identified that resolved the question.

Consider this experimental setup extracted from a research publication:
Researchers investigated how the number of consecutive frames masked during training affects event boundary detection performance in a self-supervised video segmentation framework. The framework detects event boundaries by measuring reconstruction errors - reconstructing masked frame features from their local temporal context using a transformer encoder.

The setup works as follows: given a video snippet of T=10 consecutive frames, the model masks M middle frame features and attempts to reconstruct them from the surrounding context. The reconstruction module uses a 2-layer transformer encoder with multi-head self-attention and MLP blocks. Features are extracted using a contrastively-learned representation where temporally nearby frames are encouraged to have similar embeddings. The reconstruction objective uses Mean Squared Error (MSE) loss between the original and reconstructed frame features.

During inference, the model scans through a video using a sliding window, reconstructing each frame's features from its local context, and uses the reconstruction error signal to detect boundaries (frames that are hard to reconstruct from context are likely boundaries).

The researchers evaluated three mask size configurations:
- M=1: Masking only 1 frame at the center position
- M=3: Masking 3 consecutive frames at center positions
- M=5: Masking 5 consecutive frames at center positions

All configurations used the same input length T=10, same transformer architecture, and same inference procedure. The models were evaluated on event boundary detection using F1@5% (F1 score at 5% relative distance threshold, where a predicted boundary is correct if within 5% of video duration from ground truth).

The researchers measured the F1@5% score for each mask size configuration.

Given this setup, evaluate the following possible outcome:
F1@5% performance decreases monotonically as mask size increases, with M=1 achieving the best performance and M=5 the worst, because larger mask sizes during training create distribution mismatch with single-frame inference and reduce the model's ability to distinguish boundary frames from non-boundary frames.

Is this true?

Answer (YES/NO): NO